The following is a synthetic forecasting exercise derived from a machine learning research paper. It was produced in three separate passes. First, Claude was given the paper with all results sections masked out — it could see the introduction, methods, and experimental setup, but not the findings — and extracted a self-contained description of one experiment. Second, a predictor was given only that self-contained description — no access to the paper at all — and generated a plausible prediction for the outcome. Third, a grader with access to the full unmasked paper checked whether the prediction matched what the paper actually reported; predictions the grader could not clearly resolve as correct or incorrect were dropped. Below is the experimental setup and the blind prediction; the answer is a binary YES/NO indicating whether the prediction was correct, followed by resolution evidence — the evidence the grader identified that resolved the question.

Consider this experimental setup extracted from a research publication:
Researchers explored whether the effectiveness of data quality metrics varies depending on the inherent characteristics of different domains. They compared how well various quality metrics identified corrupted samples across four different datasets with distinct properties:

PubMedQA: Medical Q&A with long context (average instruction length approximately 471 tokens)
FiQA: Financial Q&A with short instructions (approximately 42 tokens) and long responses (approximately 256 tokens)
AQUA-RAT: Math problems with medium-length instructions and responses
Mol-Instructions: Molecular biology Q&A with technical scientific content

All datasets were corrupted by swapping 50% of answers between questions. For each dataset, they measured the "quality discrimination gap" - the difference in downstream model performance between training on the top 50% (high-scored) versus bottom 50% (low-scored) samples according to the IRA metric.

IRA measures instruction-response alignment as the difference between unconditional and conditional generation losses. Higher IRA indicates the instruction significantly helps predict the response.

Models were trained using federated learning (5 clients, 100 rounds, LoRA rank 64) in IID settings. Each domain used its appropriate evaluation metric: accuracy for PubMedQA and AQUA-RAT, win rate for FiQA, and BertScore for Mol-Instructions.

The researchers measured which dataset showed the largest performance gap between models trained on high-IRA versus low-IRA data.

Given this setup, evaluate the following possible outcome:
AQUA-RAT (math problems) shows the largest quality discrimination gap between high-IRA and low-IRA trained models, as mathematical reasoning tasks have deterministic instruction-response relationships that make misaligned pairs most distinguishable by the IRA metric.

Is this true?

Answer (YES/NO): NO